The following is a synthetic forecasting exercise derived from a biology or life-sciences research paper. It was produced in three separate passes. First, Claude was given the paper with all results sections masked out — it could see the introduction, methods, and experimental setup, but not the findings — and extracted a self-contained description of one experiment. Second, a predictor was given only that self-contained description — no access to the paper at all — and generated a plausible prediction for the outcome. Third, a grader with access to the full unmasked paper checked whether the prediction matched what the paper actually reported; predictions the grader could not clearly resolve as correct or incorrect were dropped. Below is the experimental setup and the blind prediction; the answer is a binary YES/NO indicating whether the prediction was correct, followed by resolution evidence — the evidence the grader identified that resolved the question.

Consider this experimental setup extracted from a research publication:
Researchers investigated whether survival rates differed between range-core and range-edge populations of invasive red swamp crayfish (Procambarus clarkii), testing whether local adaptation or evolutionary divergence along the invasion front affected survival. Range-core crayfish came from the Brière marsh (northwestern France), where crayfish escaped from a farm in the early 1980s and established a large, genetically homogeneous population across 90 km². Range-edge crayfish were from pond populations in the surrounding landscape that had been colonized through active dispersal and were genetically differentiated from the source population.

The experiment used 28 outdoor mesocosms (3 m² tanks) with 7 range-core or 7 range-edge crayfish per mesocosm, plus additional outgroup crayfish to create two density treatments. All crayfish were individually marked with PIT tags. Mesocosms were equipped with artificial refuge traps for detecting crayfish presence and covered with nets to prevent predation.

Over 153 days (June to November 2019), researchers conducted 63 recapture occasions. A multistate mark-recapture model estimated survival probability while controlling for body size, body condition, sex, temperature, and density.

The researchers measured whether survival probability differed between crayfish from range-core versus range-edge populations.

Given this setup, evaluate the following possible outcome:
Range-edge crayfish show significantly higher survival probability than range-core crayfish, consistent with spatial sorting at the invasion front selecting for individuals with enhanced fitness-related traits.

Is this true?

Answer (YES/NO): NO